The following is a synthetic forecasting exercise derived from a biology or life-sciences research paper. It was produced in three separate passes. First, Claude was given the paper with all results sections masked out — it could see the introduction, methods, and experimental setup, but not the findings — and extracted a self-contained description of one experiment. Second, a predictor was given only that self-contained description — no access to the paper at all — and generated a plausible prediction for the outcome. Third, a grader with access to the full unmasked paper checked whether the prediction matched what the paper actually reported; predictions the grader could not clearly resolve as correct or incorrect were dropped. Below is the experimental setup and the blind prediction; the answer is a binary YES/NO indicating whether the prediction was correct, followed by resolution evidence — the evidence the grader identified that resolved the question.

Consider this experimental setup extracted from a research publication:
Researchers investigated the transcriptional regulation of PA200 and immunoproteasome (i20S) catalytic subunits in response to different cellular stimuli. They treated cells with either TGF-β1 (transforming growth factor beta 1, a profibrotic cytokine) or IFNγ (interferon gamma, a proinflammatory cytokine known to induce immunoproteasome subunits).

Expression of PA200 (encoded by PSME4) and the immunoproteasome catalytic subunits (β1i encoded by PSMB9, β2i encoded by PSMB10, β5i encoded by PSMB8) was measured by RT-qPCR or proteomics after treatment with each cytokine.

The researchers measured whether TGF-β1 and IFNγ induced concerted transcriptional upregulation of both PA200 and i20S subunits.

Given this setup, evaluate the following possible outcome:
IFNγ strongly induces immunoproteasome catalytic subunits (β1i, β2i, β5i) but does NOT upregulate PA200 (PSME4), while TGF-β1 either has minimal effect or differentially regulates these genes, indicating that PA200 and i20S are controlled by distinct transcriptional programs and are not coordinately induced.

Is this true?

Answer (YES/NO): YES